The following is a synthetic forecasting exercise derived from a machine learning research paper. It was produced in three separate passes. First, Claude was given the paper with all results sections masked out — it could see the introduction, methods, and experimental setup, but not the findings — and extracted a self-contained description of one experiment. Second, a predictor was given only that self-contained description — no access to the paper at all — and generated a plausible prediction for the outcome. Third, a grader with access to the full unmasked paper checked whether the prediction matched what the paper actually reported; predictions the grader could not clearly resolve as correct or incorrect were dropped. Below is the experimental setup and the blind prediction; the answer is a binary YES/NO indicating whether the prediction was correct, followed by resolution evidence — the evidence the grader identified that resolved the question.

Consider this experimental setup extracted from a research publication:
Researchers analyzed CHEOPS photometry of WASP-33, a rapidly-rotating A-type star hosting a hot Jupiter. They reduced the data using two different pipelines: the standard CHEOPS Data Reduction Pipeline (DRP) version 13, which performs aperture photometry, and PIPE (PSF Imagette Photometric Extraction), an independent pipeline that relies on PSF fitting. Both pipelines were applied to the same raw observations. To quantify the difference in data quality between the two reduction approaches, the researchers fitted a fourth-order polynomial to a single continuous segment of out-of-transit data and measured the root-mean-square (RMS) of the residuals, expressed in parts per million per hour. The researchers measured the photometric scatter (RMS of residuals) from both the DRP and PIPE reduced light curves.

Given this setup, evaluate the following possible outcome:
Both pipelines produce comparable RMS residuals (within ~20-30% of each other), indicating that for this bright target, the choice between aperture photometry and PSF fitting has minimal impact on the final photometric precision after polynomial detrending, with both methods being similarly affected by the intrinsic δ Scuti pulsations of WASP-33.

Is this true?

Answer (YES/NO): NO